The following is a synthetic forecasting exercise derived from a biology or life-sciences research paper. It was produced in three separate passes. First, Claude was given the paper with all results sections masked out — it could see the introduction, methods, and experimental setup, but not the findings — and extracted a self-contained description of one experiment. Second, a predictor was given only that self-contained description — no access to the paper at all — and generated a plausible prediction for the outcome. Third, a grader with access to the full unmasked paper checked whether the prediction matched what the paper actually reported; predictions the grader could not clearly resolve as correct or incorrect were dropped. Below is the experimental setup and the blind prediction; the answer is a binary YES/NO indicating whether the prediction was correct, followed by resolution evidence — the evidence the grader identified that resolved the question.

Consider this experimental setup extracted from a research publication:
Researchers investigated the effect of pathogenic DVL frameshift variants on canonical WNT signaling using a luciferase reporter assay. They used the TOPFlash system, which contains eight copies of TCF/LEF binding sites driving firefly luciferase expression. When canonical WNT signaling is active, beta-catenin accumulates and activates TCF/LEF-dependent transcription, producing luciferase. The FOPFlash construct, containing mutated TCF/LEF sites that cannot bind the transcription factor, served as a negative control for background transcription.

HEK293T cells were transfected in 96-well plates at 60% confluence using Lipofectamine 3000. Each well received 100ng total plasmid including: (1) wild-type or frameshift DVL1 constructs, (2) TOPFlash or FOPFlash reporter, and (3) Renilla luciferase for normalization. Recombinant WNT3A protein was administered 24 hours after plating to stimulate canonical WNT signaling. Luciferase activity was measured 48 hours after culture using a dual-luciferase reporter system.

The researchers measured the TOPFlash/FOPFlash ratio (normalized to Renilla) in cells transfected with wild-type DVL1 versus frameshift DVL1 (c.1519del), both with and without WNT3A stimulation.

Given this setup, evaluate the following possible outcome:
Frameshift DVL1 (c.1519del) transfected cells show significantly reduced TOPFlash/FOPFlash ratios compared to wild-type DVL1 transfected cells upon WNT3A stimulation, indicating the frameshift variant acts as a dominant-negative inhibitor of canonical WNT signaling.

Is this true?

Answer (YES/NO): NO